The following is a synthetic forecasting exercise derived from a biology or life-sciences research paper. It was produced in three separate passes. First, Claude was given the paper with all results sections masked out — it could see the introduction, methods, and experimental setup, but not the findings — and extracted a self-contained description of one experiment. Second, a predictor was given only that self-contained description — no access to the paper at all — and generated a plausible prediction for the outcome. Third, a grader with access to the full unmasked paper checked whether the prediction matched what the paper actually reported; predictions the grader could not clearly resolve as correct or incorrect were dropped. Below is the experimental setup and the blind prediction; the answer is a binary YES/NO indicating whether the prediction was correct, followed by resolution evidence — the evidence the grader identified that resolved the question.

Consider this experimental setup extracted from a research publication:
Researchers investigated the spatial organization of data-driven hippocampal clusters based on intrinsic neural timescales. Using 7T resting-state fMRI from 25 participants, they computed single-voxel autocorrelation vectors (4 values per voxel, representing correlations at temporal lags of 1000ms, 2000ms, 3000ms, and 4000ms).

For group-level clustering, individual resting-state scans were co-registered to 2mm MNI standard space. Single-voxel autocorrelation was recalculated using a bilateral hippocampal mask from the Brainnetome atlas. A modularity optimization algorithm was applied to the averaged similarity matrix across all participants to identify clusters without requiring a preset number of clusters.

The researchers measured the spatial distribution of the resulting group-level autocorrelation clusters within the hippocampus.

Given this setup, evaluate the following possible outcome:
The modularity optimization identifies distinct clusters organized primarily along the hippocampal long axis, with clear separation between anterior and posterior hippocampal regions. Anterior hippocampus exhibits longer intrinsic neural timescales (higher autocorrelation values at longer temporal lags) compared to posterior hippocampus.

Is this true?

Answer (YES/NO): NO